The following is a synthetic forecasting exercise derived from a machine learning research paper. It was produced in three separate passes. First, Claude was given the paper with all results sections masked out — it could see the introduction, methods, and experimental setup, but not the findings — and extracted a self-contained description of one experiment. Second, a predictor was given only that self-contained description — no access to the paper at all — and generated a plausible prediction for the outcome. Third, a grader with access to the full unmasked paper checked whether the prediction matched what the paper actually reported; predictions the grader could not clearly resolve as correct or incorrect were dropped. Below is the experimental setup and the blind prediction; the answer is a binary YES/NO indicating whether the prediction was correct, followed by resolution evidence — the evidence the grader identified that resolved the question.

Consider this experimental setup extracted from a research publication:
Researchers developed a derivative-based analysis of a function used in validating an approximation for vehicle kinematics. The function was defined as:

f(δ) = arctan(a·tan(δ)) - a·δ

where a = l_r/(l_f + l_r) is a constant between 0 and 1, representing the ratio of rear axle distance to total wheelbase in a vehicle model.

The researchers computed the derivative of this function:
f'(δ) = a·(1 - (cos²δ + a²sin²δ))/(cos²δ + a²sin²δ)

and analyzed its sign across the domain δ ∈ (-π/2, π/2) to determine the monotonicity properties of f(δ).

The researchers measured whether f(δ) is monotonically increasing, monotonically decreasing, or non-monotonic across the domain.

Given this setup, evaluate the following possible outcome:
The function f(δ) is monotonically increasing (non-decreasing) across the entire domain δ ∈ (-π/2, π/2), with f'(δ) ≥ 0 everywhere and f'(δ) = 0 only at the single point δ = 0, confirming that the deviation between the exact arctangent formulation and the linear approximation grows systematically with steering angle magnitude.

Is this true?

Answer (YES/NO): YES